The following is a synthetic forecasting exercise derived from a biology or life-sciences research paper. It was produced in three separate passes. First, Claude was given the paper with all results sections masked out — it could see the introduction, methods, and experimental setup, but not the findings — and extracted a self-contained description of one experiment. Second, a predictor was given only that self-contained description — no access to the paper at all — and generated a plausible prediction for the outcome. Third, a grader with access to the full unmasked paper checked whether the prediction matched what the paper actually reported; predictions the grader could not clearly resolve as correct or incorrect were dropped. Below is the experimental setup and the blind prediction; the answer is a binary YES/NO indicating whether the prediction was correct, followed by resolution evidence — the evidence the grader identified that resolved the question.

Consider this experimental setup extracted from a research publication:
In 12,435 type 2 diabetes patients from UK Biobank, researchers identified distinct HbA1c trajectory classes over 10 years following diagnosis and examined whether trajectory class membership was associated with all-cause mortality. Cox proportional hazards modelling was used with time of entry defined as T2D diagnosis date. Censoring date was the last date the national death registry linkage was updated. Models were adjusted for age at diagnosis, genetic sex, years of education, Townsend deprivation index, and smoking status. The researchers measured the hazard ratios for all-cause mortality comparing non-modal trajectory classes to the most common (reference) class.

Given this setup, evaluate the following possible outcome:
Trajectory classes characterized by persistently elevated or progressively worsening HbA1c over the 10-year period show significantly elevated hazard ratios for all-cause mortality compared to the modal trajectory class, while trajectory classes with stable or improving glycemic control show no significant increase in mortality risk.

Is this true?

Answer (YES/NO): NO